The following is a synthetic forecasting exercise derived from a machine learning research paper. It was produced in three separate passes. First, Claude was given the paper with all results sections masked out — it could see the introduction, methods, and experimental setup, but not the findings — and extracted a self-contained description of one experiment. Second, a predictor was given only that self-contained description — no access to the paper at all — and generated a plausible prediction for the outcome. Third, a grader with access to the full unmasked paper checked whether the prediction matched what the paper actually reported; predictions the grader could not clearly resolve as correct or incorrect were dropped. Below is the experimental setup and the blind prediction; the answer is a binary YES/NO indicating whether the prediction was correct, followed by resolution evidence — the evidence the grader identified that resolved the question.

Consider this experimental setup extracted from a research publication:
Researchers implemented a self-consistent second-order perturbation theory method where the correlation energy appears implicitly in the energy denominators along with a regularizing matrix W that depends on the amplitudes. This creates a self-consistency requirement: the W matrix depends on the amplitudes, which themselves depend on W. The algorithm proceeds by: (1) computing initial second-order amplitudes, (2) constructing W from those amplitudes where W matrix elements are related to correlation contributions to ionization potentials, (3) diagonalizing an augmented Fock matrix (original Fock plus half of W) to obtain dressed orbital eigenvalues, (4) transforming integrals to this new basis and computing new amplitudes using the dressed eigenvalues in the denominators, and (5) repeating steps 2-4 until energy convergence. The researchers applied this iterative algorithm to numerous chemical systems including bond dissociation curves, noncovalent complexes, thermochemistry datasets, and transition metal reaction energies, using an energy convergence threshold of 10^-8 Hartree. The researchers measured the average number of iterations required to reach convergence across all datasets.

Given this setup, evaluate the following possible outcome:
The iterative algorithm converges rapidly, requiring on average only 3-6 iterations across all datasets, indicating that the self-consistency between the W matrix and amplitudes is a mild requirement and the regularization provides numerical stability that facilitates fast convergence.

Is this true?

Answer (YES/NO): YES